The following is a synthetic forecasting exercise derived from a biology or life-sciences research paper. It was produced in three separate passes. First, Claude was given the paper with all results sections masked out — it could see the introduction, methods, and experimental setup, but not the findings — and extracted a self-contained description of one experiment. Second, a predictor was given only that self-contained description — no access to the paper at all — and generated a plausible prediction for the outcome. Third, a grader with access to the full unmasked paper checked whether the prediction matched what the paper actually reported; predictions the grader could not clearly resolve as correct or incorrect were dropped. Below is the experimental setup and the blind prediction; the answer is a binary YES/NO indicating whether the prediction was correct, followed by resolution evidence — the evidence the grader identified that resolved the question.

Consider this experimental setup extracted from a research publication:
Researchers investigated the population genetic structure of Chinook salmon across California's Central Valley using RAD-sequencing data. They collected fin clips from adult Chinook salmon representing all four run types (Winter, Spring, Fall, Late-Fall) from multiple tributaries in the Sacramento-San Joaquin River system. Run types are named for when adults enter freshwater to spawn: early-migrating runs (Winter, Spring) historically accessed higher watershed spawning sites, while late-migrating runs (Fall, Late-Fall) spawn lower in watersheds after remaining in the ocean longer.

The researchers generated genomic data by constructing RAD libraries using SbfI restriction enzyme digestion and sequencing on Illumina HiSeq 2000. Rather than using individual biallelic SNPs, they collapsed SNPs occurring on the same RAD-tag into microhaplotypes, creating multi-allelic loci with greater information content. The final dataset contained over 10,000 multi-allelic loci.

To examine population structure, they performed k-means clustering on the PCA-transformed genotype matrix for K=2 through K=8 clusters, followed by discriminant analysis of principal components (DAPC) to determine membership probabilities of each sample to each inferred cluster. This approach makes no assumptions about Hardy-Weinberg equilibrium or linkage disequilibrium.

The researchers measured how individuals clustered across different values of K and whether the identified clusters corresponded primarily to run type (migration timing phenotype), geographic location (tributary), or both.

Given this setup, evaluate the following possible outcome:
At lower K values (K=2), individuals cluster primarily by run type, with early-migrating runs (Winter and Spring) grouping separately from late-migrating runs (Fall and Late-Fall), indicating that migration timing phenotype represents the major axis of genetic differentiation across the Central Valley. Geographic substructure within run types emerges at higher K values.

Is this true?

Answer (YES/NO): NO